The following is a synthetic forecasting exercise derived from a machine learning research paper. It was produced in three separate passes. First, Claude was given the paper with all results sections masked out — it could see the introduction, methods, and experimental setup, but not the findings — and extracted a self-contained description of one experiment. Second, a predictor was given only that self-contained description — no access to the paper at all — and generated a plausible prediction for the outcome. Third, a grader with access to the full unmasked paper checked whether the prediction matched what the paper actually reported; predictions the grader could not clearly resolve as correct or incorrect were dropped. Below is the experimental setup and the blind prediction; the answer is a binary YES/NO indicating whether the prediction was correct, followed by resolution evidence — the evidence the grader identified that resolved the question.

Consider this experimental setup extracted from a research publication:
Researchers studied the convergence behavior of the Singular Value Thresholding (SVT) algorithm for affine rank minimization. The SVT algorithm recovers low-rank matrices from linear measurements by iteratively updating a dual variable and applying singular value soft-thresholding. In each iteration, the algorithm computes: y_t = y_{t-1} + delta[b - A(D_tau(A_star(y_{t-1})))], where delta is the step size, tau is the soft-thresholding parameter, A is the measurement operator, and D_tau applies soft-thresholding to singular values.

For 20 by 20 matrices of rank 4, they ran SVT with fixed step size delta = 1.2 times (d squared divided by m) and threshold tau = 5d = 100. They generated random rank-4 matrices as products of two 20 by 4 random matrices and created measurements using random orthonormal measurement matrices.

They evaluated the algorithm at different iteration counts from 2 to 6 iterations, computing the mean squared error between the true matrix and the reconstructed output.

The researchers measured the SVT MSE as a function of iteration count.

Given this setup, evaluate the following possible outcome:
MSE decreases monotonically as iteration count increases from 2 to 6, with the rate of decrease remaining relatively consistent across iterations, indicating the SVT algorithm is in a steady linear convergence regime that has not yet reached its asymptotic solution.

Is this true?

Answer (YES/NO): NO